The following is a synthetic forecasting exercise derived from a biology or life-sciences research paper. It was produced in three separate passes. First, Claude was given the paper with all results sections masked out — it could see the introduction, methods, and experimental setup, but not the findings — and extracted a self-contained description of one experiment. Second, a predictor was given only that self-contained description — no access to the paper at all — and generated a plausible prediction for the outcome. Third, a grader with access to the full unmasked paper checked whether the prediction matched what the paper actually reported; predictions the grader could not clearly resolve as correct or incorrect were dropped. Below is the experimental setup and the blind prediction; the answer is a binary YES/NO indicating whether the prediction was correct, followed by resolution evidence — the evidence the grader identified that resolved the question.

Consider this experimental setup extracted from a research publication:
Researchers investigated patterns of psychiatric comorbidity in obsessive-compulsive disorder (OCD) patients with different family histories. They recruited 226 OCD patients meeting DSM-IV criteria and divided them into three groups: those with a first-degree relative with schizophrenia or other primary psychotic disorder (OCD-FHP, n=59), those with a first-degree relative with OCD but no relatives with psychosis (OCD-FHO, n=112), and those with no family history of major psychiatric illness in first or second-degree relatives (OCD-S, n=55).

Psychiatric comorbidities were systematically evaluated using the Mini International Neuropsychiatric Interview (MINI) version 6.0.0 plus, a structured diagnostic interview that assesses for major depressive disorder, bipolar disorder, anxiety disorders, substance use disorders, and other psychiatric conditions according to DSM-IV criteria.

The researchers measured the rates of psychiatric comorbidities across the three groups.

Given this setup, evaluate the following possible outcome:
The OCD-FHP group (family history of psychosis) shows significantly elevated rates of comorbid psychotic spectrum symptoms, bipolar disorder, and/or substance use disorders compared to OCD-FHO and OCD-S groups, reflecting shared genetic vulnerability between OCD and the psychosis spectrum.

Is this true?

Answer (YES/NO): NO